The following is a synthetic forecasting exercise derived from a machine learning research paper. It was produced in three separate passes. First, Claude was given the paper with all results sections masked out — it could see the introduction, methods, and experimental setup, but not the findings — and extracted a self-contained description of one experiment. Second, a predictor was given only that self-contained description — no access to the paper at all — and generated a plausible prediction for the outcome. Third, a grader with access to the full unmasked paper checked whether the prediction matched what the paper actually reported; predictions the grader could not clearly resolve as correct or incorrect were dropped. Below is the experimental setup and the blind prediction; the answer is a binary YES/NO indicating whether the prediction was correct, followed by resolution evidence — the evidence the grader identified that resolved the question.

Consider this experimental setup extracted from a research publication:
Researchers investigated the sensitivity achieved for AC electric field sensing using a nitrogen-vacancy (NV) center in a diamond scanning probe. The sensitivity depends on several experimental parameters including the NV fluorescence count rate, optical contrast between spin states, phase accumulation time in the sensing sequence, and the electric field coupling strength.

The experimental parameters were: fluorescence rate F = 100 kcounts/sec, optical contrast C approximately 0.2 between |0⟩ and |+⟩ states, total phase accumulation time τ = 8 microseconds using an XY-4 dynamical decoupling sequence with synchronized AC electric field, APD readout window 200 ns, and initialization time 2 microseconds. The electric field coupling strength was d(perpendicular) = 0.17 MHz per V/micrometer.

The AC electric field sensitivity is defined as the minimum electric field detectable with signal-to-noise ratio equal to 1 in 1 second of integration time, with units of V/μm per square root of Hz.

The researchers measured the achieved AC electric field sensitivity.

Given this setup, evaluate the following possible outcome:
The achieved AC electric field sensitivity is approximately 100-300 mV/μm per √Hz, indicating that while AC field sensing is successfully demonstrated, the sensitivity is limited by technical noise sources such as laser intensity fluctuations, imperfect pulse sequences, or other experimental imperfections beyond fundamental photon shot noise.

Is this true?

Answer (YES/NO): NO